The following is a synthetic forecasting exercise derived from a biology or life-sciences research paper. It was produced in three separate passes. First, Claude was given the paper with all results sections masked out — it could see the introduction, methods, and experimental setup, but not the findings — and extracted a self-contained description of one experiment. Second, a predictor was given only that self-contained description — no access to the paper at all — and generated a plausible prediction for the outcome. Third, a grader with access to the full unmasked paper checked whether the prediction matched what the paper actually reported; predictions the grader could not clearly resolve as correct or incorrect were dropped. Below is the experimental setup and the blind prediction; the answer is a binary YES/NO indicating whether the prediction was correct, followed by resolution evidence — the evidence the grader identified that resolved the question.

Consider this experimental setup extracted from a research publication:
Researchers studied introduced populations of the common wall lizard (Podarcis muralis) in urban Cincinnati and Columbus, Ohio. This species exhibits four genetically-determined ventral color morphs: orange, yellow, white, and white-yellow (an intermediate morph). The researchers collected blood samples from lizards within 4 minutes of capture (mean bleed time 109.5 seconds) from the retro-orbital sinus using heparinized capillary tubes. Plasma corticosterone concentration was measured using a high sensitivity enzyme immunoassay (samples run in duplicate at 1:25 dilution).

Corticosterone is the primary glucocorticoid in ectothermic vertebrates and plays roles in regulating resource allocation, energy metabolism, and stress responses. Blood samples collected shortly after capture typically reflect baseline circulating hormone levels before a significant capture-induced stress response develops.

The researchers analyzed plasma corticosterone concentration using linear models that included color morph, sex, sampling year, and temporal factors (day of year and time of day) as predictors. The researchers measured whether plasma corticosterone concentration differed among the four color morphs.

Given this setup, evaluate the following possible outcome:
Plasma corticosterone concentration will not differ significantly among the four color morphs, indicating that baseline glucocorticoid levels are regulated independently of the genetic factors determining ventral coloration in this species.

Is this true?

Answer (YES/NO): NO